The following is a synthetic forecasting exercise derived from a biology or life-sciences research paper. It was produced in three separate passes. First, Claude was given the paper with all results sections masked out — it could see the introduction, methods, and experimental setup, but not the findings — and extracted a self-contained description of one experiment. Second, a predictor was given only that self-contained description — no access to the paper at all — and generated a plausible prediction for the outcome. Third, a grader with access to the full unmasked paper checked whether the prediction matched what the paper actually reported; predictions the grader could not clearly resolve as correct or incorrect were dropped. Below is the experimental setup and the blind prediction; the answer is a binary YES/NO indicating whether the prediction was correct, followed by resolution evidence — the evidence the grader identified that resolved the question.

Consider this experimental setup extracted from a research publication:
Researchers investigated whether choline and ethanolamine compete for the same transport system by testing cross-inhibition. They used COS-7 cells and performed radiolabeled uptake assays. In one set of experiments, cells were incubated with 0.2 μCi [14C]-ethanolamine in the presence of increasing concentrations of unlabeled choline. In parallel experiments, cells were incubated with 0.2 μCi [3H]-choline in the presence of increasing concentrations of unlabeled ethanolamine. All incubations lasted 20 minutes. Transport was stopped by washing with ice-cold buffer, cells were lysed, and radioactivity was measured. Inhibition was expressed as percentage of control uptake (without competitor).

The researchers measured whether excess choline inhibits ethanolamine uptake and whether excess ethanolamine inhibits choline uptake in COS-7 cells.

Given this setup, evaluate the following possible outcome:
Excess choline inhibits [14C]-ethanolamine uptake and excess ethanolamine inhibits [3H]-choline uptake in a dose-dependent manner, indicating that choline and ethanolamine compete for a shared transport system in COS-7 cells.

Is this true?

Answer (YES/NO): YES